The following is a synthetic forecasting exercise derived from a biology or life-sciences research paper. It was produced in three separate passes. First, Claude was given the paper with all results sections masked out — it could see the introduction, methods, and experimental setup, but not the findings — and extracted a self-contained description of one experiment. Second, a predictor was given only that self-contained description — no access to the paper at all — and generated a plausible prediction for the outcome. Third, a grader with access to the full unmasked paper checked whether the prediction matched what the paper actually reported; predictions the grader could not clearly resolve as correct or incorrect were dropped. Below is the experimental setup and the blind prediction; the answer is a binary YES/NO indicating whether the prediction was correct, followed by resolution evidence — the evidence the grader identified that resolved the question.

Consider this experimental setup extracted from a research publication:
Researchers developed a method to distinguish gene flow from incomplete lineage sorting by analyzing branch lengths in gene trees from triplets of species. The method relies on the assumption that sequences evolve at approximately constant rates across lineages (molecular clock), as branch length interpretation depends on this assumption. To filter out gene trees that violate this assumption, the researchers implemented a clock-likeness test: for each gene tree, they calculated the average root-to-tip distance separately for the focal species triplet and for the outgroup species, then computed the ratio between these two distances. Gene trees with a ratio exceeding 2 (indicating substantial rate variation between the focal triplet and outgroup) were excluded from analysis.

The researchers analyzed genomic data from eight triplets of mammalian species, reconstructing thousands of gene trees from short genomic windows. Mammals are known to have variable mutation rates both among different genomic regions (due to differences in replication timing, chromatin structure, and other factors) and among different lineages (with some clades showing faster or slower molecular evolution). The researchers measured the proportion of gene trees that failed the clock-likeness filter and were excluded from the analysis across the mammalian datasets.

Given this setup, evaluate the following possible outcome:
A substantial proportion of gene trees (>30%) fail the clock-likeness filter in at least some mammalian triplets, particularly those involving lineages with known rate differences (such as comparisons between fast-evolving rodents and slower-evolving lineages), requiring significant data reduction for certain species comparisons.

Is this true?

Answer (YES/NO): YES